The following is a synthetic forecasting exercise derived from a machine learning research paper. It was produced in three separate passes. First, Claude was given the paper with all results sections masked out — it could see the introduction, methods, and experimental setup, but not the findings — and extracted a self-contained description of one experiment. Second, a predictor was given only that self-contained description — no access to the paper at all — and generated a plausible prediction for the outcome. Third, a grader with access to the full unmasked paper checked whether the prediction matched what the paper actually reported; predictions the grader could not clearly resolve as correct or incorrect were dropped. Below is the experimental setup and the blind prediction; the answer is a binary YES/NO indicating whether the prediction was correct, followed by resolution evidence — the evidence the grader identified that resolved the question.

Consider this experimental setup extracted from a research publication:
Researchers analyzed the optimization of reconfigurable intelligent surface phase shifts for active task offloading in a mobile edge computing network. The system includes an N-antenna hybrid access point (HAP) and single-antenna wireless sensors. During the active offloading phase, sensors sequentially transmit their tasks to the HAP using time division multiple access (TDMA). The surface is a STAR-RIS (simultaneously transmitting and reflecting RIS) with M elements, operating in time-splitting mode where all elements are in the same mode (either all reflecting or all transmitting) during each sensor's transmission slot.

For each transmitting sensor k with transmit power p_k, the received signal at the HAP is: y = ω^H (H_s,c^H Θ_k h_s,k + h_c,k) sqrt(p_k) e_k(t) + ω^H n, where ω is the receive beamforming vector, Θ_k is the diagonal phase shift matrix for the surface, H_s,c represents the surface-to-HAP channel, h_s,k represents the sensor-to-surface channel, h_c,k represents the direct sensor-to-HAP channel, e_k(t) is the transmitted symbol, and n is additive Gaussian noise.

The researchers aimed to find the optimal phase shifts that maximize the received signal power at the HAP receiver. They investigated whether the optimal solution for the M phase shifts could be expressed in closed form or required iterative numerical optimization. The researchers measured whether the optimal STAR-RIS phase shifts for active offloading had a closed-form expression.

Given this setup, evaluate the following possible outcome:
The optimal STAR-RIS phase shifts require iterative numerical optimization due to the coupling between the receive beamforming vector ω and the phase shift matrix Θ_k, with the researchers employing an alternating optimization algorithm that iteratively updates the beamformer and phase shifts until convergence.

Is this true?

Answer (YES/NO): NO